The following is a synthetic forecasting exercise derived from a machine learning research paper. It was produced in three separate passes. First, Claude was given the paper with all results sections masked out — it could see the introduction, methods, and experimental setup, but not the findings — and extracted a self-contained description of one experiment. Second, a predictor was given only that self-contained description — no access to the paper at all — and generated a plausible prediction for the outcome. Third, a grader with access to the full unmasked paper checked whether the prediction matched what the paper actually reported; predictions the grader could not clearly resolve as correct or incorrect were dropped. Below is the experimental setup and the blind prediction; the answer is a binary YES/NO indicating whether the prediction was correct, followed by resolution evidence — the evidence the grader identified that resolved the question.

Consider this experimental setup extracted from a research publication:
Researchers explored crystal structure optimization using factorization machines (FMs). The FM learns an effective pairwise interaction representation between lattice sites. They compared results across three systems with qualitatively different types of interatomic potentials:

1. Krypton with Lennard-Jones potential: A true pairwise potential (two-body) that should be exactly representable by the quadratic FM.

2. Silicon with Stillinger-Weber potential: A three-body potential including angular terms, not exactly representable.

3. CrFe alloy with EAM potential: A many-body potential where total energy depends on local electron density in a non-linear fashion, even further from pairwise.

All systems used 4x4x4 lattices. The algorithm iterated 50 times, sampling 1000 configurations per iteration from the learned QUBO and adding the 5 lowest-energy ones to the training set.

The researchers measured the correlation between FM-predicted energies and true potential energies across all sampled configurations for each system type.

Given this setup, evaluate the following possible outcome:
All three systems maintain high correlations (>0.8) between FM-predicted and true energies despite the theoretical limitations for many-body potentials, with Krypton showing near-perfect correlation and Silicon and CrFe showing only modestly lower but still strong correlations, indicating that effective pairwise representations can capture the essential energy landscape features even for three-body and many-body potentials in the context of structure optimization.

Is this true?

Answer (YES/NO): NO